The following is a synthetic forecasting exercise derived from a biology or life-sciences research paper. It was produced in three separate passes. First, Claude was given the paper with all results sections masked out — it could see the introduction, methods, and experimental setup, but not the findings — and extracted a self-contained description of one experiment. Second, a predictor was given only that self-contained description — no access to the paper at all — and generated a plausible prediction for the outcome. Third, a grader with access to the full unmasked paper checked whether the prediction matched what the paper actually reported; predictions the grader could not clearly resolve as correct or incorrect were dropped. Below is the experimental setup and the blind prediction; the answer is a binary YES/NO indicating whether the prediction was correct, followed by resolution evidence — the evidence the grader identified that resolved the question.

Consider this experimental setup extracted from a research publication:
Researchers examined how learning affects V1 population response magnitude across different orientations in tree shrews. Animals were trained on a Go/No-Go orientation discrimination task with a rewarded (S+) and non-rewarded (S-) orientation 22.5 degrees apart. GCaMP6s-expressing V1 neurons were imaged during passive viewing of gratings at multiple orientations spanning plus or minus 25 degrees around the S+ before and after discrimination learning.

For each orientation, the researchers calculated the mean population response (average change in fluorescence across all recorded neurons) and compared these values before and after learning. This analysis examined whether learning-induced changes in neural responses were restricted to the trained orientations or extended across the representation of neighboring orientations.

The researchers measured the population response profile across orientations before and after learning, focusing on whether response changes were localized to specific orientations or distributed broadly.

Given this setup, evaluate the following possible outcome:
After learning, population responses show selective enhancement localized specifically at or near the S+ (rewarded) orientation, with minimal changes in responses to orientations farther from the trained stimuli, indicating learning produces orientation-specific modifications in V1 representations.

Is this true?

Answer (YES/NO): YES